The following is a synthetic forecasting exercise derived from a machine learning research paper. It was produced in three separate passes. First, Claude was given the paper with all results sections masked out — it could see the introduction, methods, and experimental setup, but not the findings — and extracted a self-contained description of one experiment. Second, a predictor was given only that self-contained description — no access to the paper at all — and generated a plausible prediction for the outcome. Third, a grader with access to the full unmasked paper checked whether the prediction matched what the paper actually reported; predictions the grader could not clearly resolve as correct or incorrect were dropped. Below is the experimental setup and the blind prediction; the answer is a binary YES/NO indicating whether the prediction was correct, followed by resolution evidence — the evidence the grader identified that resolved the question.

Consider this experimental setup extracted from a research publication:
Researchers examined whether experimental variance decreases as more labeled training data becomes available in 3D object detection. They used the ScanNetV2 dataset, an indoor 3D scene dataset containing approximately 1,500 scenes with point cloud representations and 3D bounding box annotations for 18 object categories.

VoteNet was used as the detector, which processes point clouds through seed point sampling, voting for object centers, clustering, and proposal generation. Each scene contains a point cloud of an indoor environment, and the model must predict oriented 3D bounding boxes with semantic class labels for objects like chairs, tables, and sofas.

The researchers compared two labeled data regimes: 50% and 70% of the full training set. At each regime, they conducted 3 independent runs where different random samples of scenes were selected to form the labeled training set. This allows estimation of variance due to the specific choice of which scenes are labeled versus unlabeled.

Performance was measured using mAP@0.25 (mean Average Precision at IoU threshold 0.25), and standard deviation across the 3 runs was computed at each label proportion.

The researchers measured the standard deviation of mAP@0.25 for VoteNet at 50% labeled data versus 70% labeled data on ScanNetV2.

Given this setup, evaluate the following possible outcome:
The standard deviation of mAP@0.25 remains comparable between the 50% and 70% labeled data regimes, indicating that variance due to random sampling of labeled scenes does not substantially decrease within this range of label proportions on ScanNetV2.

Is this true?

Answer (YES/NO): YES